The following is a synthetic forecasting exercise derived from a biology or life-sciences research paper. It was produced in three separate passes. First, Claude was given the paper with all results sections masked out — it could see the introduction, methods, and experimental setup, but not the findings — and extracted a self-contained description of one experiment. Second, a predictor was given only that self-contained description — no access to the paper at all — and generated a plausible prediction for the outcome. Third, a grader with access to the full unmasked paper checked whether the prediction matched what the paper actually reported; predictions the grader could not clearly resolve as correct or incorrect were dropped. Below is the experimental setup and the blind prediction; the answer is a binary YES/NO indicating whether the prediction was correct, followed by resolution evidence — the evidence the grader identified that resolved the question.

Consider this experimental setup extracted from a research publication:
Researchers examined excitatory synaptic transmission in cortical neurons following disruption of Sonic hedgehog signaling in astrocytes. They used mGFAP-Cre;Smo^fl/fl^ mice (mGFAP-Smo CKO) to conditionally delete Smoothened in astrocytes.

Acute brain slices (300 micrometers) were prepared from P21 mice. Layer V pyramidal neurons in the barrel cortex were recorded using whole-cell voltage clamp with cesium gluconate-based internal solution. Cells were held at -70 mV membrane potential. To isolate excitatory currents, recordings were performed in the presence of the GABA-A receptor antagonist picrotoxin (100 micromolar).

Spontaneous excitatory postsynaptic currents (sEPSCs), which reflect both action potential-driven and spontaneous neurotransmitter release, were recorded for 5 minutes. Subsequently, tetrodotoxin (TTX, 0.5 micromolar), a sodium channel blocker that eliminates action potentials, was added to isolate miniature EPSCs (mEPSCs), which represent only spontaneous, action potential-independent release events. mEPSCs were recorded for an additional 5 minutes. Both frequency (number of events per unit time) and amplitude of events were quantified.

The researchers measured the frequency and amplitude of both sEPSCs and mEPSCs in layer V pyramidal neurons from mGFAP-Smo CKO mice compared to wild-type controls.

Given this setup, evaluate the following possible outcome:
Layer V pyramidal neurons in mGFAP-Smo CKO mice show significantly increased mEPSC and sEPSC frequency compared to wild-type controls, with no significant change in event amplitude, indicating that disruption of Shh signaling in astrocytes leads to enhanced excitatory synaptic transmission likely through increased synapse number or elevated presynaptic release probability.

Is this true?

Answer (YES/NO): NO